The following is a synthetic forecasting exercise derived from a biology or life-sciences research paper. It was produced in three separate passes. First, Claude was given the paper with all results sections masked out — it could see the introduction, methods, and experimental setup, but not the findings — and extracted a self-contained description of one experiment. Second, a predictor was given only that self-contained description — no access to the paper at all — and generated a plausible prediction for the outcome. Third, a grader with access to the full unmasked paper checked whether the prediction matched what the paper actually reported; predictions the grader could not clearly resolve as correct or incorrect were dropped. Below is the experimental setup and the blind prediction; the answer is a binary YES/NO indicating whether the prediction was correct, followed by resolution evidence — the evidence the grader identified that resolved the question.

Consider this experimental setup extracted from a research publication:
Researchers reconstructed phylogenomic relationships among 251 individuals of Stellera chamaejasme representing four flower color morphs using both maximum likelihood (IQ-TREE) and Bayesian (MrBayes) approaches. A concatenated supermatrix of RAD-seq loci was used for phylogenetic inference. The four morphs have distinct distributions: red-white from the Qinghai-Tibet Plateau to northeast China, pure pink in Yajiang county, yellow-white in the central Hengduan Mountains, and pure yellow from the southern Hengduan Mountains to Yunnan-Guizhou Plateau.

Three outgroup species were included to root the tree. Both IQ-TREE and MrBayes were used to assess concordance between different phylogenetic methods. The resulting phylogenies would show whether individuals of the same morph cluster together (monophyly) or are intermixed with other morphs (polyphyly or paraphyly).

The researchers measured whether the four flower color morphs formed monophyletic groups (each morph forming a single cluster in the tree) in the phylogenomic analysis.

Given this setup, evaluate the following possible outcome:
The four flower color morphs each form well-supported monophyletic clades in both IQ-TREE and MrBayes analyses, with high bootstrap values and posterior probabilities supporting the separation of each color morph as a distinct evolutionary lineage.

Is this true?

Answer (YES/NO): NO